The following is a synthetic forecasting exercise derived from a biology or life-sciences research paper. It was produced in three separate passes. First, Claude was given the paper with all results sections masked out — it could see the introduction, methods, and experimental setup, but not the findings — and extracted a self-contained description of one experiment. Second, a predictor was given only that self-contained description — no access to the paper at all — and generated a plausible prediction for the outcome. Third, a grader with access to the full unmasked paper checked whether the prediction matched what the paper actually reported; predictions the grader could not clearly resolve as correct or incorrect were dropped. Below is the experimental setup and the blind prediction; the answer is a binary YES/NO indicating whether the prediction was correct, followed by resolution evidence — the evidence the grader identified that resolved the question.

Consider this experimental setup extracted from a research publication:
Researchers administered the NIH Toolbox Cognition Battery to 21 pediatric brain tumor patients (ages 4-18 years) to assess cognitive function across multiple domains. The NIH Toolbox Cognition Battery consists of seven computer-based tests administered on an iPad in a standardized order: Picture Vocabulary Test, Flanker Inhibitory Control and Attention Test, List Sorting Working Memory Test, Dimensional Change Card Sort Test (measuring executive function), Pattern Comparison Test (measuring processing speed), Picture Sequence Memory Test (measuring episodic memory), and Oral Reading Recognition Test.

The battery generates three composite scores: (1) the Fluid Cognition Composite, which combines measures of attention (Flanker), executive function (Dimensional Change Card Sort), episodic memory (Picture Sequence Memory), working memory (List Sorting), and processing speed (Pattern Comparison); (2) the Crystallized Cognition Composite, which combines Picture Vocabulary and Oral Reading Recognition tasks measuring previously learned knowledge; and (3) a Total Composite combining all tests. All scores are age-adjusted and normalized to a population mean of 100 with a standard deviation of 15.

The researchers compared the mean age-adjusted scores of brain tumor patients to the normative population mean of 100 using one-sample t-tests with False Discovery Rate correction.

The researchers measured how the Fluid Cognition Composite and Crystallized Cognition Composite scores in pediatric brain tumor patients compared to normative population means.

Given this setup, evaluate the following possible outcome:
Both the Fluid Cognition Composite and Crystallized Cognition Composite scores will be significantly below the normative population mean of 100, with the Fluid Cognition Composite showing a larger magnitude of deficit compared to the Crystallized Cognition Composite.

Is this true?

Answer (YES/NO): NO